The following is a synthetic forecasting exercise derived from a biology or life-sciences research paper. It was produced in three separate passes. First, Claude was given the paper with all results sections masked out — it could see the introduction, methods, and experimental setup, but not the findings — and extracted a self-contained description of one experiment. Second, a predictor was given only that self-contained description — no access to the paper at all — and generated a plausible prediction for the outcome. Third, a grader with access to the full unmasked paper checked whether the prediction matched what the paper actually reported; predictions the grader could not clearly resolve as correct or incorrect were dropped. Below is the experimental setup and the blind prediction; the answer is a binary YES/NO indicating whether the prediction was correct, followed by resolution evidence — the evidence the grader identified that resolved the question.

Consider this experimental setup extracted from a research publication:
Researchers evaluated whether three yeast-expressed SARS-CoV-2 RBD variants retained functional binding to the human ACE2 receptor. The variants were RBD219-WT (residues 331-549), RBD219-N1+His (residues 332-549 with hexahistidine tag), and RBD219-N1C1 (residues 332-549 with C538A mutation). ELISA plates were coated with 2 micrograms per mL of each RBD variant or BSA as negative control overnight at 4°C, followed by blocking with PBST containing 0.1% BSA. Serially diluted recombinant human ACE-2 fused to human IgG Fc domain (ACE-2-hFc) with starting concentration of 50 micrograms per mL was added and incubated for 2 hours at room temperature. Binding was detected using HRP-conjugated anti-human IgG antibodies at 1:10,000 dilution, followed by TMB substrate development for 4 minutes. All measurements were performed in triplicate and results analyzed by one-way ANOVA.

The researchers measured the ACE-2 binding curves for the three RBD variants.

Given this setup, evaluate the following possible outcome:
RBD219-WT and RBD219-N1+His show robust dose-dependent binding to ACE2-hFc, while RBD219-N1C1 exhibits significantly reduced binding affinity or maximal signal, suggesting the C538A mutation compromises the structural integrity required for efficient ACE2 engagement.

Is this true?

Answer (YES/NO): NO